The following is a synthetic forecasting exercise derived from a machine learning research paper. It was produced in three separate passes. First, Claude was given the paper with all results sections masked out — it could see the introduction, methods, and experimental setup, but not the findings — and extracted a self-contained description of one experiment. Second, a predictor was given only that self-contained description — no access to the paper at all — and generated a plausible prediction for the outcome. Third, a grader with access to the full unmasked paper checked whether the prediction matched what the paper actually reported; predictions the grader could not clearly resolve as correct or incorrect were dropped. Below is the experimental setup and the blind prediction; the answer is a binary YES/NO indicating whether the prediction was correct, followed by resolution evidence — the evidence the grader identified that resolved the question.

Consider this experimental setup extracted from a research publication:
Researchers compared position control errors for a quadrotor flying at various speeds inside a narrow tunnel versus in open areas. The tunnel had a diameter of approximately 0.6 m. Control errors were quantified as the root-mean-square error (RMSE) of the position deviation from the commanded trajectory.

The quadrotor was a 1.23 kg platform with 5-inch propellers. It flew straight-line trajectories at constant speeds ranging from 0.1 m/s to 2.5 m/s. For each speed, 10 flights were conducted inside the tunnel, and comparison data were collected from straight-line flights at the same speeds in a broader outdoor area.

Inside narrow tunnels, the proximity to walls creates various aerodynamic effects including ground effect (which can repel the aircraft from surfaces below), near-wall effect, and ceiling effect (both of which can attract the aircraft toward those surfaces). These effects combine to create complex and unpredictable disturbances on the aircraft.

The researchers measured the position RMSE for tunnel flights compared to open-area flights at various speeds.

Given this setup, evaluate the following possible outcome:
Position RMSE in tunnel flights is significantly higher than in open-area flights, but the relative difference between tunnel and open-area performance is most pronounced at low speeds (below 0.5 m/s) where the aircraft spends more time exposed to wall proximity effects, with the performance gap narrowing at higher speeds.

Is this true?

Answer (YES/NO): NO